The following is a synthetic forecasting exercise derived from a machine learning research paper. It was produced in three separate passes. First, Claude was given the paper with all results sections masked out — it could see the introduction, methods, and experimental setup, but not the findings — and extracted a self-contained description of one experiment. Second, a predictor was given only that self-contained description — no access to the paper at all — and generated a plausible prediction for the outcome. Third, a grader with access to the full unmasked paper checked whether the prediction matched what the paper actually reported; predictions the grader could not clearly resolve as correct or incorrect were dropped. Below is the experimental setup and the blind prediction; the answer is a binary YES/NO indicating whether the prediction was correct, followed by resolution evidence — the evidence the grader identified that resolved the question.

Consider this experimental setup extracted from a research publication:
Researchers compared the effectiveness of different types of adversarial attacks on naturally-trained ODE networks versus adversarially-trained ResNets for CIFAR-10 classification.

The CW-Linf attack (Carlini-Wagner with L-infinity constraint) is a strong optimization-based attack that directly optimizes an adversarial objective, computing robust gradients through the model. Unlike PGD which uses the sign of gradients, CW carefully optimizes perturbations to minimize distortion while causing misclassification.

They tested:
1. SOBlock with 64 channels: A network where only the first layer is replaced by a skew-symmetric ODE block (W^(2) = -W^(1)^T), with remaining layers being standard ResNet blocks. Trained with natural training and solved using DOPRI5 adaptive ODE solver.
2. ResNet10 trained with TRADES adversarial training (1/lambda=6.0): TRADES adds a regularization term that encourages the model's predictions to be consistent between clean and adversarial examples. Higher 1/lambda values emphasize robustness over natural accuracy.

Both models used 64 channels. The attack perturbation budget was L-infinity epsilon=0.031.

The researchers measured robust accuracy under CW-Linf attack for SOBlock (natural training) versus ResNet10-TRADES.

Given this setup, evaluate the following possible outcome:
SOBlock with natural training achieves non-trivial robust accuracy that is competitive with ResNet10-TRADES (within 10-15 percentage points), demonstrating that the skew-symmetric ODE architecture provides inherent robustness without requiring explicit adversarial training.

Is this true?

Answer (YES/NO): NO